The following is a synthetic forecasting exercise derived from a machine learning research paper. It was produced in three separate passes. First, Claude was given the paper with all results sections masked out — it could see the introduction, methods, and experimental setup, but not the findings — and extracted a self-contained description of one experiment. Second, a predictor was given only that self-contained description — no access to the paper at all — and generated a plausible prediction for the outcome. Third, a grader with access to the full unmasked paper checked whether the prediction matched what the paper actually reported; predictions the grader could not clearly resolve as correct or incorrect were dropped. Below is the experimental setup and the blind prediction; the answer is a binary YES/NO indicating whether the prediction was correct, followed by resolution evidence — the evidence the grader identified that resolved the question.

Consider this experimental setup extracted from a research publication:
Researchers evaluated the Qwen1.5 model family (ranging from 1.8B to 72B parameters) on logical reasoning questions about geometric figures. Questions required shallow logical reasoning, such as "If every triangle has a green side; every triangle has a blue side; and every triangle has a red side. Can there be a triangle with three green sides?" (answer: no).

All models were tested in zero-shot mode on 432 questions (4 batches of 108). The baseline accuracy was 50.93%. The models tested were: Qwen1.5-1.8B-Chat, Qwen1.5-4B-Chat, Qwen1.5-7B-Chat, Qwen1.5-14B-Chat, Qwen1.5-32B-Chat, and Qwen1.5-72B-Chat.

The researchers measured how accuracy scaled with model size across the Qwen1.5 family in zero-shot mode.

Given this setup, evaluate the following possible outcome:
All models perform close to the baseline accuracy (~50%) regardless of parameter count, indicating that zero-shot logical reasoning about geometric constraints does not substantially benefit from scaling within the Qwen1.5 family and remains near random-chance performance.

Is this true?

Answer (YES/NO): NO